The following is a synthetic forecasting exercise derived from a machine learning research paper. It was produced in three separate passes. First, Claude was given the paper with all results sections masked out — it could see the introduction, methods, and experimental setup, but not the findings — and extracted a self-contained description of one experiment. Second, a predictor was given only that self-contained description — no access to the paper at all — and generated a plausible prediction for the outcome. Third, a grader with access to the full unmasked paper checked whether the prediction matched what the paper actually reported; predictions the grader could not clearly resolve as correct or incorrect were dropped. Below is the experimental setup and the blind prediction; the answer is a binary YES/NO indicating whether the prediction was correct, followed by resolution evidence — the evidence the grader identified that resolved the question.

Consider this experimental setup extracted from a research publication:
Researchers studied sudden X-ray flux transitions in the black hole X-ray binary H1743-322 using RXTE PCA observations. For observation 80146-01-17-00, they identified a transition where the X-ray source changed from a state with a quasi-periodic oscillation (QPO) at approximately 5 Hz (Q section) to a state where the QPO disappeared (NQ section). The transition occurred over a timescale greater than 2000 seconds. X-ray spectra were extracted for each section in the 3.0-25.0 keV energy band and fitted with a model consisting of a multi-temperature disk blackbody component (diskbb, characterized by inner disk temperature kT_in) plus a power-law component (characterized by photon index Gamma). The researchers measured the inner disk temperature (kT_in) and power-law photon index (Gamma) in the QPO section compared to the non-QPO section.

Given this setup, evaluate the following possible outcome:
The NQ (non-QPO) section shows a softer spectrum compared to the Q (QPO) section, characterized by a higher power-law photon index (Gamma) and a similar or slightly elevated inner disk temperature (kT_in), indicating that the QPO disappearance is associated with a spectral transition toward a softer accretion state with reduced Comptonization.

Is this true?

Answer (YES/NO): NO